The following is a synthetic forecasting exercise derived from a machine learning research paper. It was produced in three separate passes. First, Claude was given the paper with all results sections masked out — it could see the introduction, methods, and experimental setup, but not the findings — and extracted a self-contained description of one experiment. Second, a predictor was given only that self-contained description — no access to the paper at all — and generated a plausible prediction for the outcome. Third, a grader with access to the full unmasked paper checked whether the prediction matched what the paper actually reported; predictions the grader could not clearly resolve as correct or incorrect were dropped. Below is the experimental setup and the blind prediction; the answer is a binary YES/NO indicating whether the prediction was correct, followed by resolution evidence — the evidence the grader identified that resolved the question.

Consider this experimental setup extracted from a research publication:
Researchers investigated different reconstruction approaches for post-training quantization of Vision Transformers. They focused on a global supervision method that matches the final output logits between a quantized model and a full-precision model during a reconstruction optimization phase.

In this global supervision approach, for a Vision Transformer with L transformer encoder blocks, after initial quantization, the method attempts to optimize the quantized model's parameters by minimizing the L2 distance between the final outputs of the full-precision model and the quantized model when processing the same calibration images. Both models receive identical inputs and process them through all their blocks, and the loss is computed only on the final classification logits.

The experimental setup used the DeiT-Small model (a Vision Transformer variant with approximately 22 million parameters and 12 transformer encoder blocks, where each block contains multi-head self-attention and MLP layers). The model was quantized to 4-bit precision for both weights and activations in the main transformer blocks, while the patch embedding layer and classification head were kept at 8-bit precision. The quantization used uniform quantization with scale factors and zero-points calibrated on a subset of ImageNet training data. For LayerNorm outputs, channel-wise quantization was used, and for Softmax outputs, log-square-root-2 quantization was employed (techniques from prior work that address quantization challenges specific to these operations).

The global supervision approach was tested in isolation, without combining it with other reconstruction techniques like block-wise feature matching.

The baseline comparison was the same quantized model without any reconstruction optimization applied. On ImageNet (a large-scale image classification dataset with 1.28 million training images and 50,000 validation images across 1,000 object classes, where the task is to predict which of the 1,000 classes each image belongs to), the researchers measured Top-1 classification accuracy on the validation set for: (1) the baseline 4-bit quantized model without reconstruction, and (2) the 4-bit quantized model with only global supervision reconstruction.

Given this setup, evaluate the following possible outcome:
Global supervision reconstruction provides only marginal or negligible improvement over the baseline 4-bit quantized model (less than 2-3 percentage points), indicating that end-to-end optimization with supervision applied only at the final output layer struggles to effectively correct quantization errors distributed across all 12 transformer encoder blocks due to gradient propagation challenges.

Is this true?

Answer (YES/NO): NO